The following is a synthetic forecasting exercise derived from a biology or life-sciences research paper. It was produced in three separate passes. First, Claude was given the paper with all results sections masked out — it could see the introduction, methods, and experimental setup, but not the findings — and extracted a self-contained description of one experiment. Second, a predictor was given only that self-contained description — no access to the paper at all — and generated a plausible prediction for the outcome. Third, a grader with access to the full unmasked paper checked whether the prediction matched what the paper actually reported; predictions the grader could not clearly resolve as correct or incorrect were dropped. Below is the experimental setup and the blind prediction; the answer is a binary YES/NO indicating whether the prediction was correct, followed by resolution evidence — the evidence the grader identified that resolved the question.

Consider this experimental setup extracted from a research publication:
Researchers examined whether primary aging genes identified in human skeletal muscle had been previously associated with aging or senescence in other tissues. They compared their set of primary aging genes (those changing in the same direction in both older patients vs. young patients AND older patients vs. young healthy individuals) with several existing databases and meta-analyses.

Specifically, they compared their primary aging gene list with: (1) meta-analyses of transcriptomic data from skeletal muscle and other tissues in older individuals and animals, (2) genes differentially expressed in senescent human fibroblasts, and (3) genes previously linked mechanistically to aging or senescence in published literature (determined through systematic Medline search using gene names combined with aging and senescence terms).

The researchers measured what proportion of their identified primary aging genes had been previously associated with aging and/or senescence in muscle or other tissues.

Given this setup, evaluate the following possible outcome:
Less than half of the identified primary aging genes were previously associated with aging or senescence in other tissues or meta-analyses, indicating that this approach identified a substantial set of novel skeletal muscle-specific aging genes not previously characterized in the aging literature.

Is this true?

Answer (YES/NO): YES